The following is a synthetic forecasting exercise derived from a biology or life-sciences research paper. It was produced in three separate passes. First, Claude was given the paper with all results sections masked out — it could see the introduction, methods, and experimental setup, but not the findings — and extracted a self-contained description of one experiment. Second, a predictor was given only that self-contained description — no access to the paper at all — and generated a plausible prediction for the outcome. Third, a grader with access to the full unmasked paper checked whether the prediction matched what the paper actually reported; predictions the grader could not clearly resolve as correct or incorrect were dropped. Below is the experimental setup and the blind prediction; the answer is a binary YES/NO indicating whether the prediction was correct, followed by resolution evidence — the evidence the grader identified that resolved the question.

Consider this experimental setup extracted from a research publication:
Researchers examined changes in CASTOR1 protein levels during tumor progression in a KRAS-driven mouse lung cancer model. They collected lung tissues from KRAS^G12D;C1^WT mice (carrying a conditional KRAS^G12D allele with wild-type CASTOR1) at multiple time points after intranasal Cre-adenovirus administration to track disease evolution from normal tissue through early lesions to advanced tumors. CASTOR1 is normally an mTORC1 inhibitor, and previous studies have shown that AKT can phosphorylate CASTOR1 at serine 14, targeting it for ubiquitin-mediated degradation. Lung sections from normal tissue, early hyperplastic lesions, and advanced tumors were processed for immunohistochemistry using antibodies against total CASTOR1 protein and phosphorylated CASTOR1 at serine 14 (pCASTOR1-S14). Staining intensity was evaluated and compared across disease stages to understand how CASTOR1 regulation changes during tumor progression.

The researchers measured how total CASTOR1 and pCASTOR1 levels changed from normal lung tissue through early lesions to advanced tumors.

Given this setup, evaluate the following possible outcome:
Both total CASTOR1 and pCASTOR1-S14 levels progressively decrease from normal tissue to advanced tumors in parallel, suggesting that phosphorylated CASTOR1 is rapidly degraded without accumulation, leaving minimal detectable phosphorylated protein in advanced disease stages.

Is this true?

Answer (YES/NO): NO